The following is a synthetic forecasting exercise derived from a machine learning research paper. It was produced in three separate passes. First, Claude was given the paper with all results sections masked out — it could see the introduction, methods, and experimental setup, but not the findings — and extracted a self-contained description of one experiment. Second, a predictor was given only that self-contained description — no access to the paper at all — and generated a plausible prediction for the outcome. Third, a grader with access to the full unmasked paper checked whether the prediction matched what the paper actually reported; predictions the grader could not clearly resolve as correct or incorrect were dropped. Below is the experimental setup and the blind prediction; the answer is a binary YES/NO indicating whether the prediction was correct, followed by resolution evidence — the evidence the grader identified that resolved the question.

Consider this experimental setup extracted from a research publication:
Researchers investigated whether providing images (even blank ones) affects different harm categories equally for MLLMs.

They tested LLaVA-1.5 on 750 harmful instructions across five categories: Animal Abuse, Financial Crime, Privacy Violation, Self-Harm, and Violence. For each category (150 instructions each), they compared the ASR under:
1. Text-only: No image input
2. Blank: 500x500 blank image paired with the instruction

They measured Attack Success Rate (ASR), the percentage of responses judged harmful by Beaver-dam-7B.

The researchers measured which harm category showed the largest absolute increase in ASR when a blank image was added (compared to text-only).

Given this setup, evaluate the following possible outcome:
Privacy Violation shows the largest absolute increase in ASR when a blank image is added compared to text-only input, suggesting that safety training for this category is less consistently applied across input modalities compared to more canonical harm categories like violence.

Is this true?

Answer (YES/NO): YES